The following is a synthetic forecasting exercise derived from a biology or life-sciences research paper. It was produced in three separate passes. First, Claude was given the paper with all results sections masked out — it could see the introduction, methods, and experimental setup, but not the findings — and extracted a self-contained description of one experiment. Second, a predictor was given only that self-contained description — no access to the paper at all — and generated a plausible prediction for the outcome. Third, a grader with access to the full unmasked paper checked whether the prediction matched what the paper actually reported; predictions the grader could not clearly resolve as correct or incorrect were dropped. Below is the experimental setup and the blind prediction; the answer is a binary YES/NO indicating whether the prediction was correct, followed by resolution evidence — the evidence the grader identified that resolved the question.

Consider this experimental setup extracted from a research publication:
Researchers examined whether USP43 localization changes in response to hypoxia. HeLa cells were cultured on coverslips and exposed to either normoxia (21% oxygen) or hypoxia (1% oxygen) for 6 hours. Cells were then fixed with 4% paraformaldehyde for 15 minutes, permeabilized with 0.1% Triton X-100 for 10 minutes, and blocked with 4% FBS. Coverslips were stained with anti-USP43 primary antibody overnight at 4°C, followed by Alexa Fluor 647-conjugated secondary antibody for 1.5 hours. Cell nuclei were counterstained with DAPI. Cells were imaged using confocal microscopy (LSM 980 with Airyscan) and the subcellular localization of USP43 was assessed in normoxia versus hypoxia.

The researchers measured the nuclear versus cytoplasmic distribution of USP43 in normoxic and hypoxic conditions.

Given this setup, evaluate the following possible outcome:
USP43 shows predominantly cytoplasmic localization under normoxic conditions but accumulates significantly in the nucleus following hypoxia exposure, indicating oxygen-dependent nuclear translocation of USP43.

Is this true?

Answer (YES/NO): YES